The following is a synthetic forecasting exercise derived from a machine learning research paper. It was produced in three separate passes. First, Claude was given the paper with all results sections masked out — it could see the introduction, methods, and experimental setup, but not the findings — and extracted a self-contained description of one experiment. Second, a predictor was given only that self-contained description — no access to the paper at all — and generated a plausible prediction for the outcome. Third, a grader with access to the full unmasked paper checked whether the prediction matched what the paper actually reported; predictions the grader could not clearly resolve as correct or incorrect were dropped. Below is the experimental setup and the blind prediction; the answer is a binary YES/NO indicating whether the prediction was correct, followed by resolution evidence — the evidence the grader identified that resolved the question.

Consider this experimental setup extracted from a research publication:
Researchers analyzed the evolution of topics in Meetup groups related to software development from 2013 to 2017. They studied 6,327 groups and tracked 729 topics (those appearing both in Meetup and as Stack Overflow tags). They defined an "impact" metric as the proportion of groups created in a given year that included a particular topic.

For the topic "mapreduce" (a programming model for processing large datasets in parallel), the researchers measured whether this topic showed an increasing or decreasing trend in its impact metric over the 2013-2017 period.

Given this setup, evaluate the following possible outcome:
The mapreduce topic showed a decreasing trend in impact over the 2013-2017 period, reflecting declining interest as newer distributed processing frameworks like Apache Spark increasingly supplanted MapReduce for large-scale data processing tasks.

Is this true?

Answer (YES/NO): NO